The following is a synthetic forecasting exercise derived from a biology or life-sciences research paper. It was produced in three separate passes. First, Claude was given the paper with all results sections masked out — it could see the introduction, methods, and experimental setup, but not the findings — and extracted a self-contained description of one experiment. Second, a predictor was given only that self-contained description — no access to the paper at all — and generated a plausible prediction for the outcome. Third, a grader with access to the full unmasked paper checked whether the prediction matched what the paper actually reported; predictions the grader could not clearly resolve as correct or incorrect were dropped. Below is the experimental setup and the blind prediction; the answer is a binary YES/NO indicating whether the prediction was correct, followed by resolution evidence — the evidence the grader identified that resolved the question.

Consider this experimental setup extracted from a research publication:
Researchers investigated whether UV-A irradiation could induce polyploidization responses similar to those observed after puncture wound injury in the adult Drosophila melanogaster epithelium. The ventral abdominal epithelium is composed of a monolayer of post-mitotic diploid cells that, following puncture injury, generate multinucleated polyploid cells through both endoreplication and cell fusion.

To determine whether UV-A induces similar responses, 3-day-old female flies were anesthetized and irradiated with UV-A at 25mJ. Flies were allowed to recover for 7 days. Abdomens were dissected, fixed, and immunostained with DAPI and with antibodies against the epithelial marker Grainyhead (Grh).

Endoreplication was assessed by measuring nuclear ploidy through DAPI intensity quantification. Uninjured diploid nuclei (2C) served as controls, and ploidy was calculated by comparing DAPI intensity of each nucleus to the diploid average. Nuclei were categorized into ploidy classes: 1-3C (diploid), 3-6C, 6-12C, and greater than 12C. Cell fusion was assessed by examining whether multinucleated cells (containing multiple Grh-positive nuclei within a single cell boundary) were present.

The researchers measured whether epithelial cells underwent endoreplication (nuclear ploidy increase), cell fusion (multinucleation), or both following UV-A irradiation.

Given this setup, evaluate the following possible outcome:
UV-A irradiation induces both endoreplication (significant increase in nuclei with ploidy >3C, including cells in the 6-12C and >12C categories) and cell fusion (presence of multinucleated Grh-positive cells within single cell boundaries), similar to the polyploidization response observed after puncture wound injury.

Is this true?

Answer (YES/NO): YES